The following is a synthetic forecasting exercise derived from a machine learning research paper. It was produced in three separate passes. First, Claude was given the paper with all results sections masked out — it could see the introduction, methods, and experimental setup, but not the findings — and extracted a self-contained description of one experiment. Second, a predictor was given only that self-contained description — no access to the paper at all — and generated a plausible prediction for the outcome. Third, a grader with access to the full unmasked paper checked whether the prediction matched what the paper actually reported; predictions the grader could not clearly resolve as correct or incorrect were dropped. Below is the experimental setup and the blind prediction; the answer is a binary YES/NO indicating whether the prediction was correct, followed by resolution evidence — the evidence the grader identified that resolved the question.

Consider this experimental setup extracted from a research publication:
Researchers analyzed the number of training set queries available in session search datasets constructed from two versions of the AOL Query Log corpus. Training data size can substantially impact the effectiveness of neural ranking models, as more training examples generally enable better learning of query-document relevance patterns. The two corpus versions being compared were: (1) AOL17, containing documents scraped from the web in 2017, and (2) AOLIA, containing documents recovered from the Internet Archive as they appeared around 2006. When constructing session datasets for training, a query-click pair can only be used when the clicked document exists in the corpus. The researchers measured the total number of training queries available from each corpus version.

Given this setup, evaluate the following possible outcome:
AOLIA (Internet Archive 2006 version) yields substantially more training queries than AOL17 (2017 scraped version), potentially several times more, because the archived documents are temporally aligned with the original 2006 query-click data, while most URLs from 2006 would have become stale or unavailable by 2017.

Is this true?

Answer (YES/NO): NO